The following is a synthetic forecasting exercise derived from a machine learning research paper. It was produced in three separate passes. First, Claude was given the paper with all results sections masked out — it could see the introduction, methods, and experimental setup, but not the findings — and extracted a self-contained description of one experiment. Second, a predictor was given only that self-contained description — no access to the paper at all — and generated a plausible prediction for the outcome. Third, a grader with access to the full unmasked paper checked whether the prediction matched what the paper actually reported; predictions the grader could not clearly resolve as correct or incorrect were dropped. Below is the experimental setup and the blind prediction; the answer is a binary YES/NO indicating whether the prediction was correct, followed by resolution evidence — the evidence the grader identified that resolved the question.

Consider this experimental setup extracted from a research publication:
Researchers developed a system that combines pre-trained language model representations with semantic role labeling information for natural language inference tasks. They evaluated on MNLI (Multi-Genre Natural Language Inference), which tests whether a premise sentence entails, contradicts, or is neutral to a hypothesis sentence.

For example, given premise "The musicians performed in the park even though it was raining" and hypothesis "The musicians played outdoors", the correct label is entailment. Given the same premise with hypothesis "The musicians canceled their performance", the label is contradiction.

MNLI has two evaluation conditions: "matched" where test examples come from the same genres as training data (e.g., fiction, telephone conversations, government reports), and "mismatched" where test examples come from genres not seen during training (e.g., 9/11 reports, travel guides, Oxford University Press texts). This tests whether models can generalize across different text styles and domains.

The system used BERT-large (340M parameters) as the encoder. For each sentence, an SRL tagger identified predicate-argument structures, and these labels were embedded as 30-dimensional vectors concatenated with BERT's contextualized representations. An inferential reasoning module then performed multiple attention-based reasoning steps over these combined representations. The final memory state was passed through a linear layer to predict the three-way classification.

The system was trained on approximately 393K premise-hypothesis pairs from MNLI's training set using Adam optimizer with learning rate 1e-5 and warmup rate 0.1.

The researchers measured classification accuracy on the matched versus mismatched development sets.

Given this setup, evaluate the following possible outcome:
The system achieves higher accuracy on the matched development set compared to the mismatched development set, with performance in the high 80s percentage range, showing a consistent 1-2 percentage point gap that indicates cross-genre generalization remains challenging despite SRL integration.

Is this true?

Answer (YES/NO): NO